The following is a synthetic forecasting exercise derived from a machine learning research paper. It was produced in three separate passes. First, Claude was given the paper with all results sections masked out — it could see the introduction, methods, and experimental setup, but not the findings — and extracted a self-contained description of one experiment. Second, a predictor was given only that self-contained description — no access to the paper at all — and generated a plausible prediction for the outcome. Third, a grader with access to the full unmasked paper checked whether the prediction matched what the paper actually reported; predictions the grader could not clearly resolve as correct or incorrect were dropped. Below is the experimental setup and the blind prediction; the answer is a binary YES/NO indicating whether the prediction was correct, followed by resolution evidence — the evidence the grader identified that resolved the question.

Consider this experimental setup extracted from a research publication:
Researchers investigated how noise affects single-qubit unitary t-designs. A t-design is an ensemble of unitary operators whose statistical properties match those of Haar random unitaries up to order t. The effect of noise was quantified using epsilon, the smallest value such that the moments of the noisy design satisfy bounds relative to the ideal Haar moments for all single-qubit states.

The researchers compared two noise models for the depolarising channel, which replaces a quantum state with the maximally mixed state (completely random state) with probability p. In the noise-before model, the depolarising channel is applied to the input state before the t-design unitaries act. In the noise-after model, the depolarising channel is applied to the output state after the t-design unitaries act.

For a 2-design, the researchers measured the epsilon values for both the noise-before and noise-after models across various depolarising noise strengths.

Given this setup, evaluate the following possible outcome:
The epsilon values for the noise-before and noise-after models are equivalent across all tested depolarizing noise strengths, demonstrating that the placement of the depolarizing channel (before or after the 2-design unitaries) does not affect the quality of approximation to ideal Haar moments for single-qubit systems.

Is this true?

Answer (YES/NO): YES